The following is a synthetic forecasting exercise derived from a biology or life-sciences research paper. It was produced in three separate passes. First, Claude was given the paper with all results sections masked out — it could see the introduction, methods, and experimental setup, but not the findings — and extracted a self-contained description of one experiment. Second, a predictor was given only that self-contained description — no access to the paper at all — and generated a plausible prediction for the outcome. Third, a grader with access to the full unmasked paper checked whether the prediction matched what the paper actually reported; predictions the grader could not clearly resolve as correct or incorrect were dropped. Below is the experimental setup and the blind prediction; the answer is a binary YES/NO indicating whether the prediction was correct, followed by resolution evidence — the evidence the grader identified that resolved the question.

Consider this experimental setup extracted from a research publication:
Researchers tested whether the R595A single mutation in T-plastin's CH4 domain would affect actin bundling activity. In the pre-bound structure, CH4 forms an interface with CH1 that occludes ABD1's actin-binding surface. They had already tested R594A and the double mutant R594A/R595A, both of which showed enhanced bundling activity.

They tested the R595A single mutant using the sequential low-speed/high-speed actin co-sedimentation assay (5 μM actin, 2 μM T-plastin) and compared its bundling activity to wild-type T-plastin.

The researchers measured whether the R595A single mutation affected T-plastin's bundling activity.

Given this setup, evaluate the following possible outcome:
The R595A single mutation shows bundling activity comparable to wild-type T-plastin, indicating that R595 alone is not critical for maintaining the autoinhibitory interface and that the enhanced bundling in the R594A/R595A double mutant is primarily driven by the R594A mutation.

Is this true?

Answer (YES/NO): YES